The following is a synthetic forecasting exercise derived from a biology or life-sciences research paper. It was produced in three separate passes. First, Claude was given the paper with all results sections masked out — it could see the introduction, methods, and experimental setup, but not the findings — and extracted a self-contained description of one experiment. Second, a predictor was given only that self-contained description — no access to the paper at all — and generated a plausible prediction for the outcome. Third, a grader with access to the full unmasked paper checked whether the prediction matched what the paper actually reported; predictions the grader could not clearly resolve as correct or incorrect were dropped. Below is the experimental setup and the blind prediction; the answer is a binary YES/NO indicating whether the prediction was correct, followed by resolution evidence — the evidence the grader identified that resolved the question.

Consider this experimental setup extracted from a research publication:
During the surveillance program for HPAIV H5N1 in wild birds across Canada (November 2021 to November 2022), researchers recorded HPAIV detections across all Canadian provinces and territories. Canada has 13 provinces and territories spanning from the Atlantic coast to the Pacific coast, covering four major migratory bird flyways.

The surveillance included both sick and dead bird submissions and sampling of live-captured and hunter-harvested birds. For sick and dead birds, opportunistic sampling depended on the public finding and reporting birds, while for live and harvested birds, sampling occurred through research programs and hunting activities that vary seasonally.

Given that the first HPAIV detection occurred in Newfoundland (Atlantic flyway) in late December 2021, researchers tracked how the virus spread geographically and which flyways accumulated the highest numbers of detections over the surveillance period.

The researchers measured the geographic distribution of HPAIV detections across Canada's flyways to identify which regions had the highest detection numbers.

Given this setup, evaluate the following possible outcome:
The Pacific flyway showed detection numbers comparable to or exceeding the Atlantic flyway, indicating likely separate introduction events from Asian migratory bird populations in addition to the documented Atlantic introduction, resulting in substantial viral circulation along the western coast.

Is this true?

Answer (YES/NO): NO